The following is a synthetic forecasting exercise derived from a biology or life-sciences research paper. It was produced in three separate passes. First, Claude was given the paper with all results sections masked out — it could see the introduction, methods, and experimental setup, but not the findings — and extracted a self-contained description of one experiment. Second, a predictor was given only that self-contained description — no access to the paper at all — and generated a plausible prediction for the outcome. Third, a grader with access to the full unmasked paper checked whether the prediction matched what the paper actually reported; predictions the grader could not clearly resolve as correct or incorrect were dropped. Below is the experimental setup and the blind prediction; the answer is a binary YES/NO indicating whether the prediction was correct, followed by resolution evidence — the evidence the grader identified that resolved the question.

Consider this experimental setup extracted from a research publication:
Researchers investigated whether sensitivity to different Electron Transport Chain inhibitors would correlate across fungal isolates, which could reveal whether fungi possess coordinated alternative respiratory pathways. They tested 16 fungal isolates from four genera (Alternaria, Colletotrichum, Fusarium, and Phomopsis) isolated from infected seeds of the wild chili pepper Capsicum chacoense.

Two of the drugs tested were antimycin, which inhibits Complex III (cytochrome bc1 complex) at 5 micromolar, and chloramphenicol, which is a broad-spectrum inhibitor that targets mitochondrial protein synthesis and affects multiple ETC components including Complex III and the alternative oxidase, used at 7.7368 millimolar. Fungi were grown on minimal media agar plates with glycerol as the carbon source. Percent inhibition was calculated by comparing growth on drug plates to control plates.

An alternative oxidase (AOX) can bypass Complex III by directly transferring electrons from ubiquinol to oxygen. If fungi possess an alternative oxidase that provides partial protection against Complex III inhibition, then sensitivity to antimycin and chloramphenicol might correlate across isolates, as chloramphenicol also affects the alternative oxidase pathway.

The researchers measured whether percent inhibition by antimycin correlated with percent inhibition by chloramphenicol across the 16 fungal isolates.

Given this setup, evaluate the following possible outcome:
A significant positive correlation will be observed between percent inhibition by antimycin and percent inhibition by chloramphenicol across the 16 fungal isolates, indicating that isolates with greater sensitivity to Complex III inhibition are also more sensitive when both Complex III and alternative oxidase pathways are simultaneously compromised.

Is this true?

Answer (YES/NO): YES